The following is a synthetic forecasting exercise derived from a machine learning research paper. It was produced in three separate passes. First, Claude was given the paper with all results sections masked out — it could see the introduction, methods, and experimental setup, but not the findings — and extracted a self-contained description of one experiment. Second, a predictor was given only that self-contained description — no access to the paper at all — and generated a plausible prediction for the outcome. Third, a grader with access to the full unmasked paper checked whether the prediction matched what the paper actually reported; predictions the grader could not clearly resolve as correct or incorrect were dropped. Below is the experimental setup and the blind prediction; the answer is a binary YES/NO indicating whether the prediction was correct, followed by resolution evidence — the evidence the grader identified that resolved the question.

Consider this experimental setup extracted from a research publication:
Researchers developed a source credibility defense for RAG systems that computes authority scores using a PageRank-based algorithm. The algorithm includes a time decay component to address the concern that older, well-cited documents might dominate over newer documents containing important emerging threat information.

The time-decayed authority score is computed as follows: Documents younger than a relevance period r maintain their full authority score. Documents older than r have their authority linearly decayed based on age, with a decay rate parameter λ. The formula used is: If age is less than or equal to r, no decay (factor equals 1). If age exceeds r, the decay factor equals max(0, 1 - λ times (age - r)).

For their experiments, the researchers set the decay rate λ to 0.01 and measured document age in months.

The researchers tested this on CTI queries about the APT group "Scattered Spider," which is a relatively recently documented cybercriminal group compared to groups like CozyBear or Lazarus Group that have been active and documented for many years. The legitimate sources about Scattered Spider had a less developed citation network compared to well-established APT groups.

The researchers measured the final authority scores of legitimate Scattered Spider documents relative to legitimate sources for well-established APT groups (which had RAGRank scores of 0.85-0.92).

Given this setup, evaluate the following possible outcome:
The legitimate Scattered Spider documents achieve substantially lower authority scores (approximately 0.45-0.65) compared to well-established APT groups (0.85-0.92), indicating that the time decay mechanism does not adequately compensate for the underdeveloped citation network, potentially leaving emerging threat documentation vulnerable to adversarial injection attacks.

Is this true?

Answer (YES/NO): NO